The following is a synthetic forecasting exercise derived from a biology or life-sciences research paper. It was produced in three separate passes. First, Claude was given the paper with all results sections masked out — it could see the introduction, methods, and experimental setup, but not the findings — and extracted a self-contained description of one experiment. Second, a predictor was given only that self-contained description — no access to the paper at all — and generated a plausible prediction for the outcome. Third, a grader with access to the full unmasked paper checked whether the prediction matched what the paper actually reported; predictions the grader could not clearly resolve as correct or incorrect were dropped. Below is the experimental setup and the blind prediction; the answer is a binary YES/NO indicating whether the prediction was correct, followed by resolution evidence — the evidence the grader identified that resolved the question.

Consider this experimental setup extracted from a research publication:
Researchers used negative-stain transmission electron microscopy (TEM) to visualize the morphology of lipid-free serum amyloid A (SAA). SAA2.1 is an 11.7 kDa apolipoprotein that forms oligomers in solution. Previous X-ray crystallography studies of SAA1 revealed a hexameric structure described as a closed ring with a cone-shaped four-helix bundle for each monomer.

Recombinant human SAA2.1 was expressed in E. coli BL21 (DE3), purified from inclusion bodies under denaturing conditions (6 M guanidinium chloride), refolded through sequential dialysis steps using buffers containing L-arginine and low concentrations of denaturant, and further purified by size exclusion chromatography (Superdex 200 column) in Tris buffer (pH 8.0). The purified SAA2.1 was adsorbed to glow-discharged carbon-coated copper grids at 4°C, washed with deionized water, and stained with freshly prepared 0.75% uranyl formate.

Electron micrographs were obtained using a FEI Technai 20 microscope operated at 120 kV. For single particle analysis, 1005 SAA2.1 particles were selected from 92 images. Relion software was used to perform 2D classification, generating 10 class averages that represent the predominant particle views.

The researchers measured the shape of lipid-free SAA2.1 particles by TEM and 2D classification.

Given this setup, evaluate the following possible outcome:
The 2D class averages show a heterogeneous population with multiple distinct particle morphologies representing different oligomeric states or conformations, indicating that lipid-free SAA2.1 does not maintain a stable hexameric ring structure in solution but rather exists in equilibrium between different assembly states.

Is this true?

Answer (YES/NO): NO